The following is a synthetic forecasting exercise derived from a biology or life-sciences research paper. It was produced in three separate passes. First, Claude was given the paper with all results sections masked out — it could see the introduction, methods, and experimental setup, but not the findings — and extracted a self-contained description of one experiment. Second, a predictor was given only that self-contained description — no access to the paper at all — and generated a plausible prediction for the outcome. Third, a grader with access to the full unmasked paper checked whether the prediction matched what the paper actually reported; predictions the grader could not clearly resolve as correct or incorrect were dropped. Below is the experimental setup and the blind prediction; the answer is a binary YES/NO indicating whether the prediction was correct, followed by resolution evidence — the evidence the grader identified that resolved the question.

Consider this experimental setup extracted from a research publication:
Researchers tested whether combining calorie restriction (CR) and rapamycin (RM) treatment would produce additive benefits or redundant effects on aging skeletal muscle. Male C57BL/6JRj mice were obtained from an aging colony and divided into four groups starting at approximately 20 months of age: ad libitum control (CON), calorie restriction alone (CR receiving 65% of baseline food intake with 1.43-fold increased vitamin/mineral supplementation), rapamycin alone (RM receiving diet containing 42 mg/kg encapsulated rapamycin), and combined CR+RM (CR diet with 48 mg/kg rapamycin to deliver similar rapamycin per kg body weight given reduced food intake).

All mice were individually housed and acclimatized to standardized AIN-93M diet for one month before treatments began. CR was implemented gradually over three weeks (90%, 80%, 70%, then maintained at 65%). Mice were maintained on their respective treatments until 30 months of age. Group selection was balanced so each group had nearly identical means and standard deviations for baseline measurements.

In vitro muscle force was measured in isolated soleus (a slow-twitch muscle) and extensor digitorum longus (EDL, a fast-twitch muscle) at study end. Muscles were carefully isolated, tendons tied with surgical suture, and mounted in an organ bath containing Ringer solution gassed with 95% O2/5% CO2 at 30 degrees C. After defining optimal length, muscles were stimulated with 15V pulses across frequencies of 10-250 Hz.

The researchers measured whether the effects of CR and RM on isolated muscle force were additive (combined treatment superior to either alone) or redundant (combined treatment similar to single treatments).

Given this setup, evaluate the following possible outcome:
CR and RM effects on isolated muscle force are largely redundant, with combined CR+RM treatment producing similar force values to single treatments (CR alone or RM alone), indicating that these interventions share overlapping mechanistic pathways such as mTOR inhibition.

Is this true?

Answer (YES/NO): NO